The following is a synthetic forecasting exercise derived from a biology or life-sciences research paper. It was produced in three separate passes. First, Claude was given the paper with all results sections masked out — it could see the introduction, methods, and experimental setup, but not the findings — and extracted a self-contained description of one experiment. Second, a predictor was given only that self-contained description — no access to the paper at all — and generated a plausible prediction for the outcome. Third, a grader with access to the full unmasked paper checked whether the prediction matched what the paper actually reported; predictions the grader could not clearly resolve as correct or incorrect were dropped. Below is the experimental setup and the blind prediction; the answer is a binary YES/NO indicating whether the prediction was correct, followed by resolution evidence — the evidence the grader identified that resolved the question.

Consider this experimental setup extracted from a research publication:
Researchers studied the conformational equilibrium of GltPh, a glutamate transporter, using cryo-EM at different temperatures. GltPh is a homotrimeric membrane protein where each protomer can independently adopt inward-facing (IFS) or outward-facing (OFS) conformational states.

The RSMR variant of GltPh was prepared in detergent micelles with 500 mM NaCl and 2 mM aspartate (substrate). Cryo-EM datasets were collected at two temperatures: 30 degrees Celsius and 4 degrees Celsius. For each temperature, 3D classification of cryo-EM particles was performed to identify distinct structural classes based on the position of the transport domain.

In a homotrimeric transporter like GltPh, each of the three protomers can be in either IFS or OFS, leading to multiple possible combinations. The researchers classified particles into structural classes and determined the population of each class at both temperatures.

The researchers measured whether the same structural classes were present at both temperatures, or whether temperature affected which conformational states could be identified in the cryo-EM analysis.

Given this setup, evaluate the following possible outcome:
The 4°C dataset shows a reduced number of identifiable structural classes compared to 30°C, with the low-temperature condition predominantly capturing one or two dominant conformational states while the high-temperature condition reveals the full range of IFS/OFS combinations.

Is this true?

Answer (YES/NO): NO